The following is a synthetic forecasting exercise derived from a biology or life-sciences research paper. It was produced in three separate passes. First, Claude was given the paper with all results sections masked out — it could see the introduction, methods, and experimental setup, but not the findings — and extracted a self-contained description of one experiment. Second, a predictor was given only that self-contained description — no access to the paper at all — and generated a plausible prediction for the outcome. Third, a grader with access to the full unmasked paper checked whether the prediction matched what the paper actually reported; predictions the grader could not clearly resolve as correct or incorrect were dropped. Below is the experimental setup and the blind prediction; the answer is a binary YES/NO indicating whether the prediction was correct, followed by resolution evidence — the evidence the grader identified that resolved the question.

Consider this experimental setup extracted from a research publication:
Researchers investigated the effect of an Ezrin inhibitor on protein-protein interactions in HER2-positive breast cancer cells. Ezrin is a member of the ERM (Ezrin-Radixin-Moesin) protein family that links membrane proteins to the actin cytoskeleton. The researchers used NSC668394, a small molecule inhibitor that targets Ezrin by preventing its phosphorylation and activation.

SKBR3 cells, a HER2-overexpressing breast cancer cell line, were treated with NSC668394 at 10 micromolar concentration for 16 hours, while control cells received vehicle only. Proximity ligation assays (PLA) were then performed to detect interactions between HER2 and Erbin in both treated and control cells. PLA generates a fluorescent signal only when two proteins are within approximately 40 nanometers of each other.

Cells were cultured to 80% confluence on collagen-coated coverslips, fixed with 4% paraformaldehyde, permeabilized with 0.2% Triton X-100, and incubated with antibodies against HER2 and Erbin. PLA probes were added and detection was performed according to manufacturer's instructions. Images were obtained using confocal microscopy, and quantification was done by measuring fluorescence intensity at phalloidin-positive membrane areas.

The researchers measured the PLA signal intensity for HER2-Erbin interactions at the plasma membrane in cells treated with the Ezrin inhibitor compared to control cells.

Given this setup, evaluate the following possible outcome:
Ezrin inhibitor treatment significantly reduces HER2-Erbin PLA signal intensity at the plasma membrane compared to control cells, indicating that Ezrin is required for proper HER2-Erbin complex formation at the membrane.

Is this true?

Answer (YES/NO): YES